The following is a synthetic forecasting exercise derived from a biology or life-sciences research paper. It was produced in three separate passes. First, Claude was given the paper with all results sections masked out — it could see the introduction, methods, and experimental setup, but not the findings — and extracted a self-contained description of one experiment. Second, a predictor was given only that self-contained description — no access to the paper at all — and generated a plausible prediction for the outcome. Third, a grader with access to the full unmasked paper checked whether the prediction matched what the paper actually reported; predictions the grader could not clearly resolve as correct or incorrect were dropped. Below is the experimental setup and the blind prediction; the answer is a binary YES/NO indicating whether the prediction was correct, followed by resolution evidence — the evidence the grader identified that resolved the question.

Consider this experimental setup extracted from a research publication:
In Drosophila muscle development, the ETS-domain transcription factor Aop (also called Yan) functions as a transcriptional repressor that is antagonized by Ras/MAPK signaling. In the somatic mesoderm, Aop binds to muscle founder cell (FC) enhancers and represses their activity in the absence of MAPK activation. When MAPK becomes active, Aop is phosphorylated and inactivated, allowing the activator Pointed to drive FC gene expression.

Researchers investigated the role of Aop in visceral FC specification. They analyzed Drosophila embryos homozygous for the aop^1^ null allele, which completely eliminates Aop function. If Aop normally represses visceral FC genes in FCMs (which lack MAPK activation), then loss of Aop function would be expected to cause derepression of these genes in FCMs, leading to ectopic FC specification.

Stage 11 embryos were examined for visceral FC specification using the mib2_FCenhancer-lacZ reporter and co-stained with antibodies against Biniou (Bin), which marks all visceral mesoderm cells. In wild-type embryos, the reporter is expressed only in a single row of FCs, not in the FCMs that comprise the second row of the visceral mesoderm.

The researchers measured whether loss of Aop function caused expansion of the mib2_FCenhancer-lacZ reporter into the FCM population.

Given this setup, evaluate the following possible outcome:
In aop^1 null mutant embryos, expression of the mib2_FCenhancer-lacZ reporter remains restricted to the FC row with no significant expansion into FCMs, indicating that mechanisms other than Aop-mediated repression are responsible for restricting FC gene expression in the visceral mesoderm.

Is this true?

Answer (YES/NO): YES